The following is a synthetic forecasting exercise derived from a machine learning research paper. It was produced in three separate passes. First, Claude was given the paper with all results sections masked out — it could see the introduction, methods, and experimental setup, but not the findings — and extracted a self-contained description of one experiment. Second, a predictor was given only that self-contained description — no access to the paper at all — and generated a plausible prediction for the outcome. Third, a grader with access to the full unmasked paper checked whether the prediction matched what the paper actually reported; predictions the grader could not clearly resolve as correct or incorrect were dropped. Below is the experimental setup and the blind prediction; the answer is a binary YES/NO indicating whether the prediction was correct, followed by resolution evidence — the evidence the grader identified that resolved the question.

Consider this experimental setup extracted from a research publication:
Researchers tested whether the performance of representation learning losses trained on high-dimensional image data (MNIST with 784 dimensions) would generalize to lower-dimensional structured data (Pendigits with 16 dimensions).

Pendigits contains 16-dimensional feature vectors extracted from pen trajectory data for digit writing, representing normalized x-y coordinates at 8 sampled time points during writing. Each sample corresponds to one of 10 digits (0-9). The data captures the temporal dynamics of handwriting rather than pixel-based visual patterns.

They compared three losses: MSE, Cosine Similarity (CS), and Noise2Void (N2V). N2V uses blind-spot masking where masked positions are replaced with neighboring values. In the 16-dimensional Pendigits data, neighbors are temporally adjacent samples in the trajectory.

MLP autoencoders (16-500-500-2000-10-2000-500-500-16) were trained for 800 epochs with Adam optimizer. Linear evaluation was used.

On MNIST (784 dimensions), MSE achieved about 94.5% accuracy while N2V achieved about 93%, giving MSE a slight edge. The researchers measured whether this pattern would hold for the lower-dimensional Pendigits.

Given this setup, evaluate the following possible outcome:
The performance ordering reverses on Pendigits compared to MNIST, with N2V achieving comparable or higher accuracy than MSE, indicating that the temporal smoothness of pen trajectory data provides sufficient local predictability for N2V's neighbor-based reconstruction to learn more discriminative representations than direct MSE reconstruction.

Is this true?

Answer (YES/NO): YES